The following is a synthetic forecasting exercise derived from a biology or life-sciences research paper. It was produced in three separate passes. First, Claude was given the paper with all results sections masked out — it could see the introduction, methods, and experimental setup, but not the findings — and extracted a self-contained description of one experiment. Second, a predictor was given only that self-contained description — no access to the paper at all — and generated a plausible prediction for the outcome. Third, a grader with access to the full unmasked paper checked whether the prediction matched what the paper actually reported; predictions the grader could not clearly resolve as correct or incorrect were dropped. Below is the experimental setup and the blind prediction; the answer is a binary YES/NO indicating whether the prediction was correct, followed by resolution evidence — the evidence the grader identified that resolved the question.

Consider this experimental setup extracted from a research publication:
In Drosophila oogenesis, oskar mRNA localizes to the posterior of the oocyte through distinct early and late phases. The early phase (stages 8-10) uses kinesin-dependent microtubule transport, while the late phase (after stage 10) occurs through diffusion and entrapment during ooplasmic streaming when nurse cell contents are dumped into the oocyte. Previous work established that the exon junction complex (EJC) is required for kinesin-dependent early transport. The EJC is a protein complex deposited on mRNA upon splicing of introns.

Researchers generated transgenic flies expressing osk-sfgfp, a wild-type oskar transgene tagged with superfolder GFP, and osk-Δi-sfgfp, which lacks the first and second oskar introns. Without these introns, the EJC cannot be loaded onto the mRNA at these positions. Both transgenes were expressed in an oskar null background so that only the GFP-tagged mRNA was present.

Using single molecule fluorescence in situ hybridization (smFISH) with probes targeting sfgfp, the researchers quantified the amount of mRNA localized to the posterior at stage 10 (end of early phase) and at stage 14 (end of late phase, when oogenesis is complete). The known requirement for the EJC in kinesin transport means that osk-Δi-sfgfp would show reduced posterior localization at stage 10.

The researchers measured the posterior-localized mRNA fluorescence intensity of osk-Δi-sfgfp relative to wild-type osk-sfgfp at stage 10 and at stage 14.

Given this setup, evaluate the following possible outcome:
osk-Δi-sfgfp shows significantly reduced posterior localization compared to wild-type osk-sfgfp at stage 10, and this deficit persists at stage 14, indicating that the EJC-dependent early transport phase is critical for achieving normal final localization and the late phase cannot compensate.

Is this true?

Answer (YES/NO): NO